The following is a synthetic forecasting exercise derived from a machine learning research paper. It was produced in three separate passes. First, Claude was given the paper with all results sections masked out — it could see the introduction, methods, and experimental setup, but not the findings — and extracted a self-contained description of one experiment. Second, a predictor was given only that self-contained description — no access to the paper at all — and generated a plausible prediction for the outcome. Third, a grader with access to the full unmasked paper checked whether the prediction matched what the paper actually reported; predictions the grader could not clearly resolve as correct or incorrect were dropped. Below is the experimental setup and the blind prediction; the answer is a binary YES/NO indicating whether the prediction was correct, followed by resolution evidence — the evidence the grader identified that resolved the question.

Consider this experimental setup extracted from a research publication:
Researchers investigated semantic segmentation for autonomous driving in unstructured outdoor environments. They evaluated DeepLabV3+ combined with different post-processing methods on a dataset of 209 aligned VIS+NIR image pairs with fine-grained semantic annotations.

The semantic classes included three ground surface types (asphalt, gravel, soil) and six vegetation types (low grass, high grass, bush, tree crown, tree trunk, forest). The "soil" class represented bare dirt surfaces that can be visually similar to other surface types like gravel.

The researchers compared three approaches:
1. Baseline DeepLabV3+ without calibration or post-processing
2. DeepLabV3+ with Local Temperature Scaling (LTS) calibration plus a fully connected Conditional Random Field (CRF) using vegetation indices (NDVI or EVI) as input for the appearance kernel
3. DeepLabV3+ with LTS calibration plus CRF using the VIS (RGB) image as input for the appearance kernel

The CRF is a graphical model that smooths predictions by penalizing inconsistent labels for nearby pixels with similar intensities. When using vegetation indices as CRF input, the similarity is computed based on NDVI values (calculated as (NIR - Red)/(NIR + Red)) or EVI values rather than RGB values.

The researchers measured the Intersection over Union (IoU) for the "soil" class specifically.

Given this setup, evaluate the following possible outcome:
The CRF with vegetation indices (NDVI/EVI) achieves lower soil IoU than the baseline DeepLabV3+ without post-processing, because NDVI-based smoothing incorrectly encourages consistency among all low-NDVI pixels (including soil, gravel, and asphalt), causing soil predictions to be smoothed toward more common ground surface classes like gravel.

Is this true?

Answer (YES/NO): NO